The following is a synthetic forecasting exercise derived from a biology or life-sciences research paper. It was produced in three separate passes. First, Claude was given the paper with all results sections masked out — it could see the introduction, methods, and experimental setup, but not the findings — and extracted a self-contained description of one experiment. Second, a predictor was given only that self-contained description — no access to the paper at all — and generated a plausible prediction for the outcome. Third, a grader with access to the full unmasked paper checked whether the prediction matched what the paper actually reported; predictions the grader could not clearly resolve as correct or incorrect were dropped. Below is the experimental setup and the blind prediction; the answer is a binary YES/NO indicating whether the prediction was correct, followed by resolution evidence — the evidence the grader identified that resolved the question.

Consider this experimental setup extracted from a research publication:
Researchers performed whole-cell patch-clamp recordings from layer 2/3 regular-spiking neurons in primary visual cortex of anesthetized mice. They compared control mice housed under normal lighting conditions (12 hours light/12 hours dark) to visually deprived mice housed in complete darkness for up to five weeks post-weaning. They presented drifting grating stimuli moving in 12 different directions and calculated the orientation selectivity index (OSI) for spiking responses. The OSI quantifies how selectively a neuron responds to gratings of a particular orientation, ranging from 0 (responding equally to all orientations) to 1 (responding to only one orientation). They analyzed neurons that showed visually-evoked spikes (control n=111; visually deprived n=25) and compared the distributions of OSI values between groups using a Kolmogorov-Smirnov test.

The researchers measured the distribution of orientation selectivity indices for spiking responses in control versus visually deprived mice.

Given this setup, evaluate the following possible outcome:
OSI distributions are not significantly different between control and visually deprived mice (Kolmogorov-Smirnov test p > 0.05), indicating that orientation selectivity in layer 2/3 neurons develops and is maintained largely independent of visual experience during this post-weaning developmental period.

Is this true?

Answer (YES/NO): YES